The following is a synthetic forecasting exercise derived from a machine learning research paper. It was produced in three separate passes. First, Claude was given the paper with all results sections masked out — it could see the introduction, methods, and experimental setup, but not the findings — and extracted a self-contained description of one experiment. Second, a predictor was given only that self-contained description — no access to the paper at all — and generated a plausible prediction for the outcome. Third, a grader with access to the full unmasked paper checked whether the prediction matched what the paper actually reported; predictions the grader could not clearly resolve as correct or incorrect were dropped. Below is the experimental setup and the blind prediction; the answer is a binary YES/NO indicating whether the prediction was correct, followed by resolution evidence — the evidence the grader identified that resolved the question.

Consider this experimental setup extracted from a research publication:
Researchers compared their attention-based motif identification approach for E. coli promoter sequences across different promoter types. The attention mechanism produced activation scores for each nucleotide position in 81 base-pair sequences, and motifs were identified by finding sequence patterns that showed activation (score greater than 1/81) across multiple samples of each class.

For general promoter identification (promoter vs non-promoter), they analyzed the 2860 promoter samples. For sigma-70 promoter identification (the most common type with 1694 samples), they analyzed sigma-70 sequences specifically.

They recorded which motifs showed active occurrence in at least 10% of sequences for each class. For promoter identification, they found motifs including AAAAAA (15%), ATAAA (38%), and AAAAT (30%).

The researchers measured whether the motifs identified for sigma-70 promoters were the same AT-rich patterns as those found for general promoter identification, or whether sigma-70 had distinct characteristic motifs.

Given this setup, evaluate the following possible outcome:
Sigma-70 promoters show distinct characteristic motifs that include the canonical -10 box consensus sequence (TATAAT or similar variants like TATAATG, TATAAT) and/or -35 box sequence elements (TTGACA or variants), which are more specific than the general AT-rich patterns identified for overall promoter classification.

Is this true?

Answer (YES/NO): NO